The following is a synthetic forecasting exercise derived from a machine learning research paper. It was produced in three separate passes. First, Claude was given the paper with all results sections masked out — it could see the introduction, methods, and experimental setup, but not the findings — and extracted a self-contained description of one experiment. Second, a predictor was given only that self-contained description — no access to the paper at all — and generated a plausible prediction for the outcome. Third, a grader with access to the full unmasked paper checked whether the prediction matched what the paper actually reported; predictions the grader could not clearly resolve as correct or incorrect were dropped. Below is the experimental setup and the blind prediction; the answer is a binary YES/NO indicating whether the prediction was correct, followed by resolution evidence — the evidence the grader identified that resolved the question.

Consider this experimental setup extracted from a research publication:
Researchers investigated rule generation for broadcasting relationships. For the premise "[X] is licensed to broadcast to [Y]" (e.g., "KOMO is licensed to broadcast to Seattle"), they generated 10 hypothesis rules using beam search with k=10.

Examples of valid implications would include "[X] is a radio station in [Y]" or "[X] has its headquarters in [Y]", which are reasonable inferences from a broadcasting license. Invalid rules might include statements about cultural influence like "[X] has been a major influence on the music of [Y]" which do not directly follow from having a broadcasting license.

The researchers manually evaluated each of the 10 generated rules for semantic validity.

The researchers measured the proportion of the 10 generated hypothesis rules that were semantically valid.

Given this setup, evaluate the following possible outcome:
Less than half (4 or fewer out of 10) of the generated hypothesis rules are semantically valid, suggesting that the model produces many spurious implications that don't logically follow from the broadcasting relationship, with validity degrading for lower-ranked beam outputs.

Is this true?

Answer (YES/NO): NO